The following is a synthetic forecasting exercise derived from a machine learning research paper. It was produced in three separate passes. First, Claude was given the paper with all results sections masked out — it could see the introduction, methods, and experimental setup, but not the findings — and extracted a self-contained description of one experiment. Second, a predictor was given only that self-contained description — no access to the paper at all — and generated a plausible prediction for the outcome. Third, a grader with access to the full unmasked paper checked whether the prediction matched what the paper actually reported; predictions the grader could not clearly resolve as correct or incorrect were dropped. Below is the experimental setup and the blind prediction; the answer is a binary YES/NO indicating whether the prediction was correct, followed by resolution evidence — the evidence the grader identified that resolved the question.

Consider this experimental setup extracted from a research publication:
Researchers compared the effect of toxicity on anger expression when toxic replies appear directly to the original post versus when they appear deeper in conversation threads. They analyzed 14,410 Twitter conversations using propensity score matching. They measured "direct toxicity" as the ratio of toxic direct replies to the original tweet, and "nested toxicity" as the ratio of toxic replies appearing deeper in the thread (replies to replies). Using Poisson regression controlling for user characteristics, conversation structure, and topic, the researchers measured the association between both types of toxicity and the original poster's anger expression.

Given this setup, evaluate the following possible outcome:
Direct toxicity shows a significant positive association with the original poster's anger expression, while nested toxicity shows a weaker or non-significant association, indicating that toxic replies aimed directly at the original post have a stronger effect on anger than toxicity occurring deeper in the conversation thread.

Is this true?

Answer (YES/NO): NO